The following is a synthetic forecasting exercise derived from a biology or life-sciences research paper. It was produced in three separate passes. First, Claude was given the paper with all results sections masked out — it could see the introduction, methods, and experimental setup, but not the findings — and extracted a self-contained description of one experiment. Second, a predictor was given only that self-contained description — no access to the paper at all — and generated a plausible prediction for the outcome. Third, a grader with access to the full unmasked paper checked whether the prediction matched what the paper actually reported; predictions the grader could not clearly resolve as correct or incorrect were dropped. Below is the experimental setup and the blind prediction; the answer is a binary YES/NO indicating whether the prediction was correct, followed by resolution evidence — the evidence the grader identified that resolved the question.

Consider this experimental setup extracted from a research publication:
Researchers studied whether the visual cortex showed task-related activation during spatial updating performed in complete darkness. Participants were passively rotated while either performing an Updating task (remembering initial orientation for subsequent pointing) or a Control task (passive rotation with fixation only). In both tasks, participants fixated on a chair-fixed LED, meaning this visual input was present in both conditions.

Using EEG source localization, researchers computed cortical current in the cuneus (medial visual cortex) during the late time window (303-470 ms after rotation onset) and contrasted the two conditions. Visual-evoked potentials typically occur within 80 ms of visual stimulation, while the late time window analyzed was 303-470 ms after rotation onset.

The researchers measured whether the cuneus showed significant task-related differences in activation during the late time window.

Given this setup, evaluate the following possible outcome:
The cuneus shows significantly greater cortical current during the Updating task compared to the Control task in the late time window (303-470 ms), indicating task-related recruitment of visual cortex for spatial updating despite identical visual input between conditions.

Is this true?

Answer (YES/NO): YES